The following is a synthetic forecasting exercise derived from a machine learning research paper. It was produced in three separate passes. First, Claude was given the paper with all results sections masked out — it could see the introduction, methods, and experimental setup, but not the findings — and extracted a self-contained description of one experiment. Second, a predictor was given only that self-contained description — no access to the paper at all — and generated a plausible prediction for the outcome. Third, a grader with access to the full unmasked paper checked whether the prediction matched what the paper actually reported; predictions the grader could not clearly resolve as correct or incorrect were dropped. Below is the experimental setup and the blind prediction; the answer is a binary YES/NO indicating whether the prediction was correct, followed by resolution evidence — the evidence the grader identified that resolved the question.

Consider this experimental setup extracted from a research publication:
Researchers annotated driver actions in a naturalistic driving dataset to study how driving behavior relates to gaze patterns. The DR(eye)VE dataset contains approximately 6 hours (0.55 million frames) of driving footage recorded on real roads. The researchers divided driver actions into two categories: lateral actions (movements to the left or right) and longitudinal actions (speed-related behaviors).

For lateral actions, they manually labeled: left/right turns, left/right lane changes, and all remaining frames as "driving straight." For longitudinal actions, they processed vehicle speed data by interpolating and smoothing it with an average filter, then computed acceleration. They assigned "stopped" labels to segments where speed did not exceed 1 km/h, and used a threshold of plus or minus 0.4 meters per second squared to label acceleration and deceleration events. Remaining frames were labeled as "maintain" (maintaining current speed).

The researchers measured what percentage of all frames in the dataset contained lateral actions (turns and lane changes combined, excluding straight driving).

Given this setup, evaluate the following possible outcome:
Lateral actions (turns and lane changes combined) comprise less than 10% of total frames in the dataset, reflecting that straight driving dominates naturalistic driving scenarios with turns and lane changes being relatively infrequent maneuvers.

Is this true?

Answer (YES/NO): YES